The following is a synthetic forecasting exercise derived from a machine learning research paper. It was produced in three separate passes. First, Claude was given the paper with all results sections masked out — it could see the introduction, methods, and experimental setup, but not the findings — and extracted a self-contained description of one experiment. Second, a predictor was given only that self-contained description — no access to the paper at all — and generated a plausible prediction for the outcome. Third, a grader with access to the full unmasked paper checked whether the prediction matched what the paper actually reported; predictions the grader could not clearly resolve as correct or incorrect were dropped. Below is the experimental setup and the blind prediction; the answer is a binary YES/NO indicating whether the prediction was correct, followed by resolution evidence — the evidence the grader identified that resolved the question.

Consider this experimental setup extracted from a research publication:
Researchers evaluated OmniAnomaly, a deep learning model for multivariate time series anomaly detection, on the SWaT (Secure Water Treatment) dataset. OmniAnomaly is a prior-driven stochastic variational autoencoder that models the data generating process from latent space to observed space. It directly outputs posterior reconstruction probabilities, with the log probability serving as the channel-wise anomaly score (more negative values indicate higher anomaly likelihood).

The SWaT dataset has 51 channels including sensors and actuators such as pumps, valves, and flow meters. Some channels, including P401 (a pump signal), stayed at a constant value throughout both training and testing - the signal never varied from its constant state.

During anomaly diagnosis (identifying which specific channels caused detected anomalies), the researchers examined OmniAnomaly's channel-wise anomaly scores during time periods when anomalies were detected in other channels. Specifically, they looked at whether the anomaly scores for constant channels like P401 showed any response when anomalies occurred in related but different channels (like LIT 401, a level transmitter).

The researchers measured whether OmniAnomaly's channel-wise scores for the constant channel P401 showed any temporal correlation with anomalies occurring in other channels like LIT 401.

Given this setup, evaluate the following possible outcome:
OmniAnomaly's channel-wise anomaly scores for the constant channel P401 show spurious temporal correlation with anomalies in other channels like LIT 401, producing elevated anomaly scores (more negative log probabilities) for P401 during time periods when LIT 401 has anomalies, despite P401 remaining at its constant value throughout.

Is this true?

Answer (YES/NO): YES